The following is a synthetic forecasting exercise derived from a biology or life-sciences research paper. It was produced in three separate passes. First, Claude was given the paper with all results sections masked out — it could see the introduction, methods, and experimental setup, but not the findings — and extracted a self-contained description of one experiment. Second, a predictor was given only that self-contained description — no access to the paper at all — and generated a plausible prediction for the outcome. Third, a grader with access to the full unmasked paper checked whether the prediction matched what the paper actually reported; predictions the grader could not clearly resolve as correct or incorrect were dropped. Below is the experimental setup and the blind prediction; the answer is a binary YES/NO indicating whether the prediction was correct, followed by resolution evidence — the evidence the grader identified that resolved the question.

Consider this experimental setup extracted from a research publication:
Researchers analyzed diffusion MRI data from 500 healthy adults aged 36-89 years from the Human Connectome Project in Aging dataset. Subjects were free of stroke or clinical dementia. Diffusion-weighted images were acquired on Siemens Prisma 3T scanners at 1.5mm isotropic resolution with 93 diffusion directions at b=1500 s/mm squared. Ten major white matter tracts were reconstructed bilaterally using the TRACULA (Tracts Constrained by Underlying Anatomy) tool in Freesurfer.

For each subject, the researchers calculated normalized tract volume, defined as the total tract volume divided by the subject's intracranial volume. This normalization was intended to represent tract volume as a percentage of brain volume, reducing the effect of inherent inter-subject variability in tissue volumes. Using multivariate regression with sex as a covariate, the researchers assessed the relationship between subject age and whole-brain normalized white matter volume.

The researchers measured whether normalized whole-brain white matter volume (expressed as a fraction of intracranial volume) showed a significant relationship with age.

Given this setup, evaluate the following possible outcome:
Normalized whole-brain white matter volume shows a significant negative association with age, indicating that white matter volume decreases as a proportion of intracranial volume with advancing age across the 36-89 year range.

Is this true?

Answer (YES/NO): YES